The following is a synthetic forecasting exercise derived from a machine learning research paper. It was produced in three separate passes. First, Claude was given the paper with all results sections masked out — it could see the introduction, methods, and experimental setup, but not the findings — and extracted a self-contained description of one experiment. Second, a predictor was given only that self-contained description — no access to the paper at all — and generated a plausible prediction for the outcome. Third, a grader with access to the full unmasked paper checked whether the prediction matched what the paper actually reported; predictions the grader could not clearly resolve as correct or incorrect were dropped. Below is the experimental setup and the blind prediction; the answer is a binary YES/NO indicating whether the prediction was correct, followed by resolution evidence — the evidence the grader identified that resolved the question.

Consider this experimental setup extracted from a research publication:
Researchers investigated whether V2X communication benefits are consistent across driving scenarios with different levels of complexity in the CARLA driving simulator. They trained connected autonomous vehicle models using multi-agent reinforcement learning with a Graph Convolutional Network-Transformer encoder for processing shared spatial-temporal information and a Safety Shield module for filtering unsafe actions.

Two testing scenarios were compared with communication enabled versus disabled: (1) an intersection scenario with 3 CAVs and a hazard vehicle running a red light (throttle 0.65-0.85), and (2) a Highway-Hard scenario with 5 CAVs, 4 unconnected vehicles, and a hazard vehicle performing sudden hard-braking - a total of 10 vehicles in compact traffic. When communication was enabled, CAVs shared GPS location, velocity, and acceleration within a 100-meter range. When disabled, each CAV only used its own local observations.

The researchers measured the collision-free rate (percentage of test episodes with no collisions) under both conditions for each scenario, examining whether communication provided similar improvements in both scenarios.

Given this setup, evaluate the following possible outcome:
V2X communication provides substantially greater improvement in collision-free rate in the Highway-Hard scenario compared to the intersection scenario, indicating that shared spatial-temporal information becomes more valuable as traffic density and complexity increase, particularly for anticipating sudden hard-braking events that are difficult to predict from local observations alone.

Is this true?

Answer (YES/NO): NO